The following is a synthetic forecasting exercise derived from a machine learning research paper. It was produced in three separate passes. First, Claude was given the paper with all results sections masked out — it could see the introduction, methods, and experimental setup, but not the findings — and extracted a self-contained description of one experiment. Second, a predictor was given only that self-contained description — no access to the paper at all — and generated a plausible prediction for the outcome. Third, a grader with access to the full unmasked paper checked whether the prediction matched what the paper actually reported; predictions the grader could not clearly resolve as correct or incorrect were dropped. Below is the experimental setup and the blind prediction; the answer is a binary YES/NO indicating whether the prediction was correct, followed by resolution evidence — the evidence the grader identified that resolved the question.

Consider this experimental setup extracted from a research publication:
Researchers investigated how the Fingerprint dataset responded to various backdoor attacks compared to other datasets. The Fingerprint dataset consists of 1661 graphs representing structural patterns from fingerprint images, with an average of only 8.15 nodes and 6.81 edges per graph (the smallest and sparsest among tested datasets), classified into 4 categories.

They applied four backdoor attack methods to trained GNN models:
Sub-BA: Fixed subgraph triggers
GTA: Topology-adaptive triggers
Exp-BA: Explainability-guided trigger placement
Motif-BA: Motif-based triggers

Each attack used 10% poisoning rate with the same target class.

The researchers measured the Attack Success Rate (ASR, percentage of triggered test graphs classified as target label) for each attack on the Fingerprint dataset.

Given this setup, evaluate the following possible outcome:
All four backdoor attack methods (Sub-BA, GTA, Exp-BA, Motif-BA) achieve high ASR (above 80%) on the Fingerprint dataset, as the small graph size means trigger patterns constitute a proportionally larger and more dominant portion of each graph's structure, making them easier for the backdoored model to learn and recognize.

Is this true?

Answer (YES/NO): YES